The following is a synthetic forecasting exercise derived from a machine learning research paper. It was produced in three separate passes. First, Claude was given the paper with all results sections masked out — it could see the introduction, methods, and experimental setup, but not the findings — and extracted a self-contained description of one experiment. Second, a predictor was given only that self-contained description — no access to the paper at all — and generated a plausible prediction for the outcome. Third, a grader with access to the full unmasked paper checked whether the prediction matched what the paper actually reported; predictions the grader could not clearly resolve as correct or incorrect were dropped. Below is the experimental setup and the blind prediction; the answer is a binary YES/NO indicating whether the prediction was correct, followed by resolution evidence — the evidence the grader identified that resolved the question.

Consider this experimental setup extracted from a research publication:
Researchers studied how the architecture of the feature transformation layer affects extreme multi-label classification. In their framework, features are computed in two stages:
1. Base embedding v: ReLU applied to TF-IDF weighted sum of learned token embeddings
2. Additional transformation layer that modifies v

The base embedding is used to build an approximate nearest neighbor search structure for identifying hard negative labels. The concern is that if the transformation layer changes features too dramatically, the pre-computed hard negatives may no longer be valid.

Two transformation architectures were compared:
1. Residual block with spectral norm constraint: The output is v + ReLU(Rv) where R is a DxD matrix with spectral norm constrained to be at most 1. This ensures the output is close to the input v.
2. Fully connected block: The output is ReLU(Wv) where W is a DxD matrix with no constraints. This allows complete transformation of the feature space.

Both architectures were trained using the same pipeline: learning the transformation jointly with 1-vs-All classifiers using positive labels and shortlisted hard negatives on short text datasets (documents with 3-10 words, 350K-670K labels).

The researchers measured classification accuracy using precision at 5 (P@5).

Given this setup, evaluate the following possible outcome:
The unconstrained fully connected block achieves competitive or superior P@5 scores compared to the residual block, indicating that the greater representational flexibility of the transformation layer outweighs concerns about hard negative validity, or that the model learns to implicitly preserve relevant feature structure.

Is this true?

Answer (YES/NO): NO